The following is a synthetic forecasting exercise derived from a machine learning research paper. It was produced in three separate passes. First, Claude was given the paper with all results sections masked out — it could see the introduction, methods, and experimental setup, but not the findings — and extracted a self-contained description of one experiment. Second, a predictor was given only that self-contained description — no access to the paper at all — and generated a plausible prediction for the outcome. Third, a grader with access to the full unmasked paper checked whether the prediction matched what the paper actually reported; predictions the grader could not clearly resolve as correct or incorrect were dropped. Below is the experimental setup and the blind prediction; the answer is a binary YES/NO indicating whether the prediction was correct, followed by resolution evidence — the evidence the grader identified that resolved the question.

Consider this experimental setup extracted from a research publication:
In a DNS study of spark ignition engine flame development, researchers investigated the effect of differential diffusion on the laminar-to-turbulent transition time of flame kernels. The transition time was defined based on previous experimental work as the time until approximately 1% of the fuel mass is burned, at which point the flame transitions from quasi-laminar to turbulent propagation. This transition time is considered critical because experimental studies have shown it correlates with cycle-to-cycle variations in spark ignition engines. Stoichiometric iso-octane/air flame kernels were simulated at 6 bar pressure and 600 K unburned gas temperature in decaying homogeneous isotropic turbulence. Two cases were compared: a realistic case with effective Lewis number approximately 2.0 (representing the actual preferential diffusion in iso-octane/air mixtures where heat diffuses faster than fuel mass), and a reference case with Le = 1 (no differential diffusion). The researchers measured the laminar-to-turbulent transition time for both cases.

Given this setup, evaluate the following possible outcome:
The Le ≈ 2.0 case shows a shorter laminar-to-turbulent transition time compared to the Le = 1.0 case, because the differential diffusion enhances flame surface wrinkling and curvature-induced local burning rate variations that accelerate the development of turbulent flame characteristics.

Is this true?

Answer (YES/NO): NO